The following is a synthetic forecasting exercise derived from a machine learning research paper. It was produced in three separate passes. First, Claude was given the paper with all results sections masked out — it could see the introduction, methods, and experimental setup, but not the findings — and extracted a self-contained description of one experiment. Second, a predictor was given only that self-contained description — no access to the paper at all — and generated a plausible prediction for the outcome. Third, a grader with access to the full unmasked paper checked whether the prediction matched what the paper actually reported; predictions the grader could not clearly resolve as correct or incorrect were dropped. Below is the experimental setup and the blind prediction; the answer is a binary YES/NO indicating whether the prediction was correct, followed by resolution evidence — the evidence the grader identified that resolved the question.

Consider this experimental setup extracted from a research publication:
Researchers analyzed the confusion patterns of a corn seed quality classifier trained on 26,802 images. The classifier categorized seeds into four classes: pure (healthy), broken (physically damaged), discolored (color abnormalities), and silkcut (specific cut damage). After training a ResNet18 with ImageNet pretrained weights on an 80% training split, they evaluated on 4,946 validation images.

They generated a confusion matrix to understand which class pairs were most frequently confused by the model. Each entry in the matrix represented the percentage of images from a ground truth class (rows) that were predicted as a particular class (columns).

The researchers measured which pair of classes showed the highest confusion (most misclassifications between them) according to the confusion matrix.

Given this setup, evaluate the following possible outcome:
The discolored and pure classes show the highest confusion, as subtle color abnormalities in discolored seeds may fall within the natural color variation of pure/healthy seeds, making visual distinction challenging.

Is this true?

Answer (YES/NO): NO